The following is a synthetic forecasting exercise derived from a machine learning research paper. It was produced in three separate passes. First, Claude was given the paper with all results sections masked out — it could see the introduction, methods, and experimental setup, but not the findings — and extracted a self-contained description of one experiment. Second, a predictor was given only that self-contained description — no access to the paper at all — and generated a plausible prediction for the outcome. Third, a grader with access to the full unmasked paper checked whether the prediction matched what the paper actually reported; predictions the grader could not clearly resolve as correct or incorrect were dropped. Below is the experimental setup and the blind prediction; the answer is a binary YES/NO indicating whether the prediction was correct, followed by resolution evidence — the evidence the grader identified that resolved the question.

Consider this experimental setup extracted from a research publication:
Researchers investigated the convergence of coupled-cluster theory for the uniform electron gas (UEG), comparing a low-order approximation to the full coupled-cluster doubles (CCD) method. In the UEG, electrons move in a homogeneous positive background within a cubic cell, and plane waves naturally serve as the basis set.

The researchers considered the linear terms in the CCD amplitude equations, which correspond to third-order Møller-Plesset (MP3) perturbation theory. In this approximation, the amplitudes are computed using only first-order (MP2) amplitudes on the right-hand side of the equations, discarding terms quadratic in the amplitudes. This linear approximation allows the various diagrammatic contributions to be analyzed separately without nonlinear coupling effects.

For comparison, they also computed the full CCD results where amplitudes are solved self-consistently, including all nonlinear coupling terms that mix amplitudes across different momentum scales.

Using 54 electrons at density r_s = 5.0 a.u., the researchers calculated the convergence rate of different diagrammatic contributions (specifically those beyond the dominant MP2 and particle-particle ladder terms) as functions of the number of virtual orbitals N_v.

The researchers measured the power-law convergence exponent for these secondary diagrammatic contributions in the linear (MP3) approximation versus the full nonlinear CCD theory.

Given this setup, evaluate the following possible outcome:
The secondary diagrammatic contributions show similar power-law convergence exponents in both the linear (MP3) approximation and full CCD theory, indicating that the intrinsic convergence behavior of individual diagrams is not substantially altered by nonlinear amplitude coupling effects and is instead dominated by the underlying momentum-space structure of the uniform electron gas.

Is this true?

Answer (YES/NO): NO